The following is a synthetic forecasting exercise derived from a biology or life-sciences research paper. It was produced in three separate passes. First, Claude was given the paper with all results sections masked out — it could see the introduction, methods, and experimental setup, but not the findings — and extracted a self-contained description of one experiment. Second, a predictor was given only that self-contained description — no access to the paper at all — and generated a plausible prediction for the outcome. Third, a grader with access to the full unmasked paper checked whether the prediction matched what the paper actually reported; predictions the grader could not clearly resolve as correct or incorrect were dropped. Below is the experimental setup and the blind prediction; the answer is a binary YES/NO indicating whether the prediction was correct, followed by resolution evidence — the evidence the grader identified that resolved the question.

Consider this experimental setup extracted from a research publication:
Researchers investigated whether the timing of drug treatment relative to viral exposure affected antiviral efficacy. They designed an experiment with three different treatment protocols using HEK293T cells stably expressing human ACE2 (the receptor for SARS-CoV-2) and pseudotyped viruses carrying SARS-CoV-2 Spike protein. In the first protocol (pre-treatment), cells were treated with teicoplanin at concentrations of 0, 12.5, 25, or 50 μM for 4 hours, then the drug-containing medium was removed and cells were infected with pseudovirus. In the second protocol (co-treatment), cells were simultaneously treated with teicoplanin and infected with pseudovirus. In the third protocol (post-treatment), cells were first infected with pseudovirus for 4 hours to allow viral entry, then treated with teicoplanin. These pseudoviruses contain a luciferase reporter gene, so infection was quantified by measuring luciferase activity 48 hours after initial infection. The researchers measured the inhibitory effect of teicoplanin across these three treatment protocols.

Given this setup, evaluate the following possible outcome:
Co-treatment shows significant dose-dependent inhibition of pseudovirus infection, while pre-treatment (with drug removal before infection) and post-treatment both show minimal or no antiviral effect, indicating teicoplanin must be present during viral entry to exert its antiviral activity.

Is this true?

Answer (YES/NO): NO